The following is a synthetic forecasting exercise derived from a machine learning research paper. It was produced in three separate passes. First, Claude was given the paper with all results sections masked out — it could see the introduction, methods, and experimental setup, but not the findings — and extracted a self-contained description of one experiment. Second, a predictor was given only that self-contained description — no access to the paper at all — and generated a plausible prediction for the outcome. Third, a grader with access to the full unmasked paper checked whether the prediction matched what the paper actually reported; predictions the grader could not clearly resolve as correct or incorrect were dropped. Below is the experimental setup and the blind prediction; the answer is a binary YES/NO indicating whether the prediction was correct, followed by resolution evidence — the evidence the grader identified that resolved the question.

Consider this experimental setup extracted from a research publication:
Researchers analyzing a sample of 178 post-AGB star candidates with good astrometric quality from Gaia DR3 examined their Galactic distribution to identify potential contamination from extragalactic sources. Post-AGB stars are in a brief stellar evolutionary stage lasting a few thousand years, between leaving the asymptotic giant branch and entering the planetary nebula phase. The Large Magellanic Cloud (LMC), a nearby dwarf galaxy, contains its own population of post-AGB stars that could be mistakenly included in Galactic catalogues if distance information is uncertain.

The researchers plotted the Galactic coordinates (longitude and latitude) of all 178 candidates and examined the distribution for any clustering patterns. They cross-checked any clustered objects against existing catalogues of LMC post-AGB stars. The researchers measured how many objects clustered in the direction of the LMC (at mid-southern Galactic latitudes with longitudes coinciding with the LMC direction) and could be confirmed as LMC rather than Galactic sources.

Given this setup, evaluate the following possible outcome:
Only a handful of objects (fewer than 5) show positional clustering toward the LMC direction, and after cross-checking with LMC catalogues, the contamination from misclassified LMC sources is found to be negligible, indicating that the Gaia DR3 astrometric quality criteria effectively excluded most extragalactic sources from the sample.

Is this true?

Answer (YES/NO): NO